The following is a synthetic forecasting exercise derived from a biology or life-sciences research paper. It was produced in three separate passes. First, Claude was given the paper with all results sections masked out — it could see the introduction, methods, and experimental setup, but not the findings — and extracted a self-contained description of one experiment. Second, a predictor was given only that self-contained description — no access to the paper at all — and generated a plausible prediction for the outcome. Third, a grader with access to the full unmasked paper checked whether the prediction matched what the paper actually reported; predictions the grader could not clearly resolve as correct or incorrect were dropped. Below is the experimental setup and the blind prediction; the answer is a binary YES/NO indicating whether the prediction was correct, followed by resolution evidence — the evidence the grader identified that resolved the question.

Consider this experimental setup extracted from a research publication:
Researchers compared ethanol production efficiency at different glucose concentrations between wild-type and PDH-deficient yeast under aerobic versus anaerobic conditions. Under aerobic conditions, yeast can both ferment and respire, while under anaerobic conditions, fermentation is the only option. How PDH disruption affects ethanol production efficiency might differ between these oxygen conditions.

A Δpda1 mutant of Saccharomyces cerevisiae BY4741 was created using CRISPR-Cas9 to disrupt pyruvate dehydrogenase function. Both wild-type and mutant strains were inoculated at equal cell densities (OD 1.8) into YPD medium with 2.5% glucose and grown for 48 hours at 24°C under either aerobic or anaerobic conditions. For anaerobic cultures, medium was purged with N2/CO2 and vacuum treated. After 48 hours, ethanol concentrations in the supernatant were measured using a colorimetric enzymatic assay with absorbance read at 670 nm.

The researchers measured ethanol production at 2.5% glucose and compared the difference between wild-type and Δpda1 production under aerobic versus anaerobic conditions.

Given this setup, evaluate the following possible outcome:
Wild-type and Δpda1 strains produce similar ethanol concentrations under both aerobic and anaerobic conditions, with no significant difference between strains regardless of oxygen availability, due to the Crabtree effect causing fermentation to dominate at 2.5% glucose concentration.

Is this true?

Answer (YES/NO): NO